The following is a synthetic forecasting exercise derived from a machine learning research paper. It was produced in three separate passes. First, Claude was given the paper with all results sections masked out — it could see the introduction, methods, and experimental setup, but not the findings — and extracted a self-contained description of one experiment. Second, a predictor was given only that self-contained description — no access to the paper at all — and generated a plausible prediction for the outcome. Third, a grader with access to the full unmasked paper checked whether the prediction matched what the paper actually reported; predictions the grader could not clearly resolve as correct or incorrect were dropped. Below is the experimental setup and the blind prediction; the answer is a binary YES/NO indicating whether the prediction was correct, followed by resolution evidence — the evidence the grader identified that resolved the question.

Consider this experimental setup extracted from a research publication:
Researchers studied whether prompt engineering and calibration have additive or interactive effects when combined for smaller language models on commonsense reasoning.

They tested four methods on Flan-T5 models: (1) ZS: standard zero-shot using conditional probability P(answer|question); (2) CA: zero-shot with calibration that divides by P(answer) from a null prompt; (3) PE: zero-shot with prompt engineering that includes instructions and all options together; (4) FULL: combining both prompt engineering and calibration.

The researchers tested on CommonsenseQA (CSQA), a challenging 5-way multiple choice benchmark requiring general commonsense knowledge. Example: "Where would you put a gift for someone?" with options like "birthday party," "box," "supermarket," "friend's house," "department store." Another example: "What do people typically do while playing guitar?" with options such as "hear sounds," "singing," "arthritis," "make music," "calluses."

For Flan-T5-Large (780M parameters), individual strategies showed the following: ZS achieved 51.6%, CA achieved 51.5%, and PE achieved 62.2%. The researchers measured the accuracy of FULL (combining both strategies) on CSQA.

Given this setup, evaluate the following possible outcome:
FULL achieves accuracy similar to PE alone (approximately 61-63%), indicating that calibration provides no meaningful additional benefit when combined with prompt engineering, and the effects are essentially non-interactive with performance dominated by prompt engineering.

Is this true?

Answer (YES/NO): NO